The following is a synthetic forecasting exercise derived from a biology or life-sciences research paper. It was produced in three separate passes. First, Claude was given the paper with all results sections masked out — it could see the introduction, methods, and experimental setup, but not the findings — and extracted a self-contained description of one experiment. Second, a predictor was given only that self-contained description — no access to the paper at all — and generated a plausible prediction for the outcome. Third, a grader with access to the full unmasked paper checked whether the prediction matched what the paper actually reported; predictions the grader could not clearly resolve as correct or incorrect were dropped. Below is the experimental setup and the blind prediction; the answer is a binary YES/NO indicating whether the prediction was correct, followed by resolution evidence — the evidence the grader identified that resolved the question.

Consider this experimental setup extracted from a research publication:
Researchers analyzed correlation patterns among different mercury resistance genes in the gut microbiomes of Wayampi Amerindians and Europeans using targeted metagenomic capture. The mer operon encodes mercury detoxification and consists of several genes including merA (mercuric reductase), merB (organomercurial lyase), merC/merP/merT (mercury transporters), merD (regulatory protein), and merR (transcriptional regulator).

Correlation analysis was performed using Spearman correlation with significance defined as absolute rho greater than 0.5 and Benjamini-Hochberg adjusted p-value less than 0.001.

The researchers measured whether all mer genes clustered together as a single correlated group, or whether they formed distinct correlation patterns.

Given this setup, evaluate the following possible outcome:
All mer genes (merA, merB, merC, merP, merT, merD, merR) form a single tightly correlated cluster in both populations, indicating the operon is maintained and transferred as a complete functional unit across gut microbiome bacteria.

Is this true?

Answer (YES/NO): NO